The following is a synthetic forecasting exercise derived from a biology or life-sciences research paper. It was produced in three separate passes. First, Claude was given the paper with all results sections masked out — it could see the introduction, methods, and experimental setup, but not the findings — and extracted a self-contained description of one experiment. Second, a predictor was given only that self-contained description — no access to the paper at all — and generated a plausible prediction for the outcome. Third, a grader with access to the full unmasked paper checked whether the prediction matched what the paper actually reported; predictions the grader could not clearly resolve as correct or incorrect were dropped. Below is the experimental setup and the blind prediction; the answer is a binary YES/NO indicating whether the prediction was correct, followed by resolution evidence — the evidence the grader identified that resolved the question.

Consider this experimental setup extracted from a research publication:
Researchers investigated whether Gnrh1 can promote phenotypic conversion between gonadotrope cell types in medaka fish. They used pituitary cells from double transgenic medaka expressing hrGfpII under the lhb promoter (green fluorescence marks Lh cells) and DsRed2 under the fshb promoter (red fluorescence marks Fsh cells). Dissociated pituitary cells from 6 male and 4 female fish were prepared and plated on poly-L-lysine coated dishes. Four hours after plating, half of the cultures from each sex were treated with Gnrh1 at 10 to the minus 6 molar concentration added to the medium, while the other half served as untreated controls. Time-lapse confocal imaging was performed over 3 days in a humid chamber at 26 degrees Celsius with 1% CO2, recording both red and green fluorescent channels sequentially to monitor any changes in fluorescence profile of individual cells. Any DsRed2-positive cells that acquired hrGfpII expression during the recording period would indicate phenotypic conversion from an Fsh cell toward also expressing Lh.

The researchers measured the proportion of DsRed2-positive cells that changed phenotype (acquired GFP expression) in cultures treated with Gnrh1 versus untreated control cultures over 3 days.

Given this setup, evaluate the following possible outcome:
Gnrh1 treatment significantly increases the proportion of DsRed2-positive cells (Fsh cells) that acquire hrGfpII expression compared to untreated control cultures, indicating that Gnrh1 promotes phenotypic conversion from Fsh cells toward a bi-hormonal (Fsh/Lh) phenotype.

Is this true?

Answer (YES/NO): YES